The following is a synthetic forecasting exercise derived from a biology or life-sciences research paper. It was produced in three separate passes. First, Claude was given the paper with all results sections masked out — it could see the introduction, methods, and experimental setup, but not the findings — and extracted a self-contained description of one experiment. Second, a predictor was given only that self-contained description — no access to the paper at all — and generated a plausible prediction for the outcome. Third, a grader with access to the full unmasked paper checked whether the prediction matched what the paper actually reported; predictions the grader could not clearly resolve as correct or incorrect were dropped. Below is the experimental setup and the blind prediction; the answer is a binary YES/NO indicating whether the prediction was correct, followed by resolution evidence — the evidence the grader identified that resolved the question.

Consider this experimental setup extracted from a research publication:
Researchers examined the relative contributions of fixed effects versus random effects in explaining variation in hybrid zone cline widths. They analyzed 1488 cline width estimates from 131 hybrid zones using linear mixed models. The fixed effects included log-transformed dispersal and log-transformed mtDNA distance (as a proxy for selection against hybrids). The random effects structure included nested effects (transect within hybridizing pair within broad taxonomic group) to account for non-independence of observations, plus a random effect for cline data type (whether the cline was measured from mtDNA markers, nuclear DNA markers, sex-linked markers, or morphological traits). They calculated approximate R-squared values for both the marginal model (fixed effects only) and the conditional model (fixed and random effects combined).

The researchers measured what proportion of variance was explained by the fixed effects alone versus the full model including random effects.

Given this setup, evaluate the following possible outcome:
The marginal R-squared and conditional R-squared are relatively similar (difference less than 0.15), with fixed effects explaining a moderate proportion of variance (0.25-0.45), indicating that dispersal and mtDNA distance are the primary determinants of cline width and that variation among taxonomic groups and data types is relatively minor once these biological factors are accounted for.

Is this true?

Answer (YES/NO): NO